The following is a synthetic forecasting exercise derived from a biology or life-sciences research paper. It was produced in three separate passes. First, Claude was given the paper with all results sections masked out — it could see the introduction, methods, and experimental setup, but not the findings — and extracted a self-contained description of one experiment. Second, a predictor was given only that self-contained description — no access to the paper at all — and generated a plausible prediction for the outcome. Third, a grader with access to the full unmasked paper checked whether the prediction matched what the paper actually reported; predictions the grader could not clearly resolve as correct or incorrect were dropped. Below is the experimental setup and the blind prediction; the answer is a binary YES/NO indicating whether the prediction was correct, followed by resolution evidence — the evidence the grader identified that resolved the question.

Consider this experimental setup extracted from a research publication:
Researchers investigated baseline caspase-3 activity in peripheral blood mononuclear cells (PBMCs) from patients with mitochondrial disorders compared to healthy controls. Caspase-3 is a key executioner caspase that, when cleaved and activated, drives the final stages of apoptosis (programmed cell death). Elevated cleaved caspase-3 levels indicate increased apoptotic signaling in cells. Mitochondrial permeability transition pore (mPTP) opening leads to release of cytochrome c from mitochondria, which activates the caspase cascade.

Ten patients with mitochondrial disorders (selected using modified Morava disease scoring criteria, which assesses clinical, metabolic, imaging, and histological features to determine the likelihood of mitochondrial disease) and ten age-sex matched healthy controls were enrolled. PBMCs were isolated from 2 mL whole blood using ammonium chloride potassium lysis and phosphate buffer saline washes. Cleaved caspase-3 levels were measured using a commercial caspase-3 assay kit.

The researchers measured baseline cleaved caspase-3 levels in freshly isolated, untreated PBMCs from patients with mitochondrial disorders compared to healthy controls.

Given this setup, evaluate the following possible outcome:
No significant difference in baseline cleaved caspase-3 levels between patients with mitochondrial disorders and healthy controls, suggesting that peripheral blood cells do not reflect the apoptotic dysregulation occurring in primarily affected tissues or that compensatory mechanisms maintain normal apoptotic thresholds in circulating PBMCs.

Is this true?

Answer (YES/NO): NO